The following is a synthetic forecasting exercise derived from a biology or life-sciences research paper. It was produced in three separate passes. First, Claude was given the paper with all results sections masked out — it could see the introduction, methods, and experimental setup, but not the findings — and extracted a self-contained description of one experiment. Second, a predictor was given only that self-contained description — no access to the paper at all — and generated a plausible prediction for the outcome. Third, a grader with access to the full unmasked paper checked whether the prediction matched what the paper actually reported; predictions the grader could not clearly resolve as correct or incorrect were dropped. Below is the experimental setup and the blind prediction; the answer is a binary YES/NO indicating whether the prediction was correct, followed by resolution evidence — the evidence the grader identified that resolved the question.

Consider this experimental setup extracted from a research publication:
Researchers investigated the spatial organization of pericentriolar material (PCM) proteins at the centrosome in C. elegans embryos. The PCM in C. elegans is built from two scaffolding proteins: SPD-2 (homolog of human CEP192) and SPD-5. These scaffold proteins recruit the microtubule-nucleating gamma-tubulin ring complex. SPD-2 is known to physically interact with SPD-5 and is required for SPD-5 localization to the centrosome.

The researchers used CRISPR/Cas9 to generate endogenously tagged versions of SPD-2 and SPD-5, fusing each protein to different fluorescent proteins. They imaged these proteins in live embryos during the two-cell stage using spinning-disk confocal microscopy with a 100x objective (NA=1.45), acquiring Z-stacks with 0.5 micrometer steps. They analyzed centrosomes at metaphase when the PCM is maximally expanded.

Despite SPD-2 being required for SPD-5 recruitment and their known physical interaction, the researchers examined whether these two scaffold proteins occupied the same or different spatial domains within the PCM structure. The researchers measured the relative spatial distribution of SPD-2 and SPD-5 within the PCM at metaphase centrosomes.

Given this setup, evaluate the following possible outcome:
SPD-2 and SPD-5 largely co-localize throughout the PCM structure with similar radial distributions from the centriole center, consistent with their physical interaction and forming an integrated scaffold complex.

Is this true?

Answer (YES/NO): NO